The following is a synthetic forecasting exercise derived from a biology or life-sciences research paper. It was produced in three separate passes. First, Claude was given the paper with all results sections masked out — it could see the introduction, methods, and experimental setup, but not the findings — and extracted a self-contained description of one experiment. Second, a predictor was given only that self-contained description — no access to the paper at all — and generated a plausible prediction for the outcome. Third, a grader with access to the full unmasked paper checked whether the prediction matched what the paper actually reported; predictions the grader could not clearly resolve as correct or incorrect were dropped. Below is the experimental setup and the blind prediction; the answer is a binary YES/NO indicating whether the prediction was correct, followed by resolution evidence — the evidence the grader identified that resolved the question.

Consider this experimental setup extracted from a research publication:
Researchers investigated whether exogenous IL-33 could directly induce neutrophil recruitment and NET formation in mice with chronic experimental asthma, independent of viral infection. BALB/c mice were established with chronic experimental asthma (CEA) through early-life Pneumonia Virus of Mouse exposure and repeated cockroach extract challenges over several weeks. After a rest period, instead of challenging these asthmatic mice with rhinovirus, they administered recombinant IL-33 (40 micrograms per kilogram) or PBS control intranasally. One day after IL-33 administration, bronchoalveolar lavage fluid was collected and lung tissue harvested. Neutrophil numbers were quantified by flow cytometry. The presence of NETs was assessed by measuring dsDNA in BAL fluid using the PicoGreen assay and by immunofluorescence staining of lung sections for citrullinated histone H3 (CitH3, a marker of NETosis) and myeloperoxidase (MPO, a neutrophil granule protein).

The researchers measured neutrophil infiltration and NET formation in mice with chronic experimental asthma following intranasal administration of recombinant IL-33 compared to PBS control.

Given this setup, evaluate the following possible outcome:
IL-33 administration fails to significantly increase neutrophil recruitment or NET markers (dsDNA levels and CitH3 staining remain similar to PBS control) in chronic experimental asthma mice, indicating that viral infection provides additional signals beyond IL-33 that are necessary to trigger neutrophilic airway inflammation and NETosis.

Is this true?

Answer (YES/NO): NO